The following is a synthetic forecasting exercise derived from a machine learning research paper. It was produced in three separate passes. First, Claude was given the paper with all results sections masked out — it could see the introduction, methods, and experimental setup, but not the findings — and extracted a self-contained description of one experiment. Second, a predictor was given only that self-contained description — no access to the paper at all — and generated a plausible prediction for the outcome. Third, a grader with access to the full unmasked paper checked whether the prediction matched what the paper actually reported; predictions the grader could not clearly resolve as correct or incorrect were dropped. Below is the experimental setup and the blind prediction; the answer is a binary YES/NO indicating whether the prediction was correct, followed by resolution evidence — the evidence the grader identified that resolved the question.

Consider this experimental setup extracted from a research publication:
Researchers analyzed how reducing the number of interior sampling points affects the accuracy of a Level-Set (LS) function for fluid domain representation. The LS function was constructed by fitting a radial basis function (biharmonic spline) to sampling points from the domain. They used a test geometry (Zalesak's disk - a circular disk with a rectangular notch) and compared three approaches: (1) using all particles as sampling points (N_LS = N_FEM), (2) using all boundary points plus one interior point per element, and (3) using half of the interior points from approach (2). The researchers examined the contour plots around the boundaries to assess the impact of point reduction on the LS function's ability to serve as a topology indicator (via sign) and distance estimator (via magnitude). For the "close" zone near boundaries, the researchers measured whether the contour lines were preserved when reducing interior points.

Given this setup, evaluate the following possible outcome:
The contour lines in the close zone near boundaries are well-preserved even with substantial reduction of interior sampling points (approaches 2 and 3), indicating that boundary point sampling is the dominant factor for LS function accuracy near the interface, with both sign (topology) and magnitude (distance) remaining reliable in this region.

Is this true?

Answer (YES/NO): YES